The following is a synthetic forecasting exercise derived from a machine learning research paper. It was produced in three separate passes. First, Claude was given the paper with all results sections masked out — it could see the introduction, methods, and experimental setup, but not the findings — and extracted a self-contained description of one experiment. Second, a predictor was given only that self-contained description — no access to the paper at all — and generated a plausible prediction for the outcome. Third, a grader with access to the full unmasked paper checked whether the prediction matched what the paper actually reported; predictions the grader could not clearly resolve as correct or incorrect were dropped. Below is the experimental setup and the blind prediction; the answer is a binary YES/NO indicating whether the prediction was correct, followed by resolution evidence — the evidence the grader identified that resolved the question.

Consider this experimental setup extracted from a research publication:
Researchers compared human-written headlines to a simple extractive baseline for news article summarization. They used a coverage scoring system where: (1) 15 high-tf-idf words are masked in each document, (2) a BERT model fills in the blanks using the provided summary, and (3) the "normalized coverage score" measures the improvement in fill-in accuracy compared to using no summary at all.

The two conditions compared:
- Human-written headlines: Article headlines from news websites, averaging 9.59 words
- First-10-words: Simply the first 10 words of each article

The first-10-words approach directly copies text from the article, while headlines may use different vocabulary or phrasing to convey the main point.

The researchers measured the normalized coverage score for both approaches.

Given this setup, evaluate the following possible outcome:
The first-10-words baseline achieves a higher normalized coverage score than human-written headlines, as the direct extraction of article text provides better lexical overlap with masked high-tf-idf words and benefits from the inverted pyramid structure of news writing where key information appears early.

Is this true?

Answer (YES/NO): NO